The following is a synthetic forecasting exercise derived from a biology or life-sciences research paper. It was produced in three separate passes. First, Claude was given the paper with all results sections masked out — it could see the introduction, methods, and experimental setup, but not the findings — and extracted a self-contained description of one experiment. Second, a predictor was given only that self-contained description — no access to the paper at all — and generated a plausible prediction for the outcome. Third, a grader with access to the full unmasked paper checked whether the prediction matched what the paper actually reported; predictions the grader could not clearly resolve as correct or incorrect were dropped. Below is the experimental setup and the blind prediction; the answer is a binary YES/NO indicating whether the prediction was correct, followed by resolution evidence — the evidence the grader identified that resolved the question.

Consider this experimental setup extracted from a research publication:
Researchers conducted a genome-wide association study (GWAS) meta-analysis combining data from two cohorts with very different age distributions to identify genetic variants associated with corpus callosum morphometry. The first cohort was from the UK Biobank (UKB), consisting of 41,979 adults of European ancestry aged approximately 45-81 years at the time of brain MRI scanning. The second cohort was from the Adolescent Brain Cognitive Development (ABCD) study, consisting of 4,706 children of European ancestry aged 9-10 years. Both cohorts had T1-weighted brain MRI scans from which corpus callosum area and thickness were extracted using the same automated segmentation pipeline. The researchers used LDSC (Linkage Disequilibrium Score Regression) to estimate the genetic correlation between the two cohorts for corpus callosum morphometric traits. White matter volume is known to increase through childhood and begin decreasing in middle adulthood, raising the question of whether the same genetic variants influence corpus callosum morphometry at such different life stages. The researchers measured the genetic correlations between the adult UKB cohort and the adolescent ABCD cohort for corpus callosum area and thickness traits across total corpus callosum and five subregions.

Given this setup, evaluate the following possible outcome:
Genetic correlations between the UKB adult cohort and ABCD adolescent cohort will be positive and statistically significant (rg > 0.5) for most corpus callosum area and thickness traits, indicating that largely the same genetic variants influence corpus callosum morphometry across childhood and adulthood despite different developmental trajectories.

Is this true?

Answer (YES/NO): NO